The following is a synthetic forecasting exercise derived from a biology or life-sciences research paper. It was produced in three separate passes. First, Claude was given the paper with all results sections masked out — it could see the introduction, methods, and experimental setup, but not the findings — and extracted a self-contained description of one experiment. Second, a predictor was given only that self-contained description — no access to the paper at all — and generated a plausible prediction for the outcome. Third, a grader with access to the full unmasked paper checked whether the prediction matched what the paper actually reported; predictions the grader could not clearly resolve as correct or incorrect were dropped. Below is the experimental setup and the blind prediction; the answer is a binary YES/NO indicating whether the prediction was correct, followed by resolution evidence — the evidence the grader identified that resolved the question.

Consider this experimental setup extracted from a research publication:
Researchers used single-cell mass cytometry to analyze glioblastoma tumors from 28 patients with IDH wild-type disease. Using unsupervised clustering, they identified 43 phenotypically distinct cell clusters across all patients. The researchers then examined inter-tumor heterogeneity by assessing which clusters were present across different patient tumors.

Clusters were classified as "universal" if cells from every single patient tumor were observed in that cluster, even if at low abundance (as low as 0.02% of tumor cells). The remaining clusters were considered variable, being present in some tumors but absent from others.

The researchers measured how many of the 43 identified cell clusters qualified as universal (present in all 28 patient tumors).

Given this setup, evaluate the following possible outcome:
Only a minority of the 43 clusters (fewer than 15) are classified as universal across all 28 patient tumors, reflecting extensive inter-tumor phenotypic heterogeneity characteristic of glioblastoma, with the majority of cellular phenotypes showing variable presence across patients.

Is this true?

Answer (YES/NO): YES